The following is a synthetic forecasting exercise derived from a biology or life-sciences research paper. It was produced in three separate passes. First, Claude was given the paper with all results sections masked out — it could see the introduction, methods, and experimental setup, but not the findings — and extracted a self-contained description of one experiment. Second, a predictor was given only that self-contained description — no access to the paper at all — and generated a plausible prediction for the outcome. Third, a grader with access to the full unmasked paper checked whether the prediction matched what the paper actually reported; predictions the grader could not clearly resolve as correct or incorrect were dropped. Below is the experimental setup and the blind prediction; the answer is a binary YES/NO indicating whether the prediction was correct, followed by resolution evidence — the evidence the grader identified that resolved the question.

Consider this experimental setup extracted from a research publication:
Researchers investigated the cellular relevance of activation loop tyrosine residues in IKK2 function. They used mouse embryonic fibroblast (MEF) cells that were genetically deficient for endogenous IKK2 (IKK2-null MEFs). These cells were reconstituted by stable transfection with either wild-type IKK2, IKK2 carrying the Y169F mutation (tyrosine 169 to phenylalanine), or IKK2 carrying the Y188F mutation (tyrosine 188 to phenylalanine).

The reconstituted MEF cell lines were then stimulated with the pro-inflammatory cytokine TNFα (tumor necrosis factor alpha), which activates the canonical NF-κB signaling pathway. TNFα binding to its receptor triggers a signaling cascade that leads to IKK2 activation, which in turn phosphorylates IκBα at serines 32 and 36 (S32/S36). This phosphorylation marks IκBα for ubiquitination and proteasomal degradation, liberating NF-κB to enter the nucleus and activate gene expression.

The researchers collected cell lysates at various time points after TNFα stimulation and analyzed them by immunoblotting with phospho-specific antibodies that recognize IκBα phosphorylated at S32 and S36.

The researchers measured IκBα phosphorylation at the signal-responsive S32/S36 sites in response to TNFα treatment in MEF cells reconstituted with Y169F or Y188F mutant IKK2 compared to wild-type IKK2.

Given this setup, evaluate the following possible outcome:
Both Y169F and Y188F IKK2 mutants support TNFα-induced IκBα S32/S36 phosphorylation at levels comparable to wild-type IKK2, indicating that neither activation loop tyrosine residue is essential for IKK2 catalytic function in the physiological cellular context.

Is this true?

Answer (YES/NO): NO